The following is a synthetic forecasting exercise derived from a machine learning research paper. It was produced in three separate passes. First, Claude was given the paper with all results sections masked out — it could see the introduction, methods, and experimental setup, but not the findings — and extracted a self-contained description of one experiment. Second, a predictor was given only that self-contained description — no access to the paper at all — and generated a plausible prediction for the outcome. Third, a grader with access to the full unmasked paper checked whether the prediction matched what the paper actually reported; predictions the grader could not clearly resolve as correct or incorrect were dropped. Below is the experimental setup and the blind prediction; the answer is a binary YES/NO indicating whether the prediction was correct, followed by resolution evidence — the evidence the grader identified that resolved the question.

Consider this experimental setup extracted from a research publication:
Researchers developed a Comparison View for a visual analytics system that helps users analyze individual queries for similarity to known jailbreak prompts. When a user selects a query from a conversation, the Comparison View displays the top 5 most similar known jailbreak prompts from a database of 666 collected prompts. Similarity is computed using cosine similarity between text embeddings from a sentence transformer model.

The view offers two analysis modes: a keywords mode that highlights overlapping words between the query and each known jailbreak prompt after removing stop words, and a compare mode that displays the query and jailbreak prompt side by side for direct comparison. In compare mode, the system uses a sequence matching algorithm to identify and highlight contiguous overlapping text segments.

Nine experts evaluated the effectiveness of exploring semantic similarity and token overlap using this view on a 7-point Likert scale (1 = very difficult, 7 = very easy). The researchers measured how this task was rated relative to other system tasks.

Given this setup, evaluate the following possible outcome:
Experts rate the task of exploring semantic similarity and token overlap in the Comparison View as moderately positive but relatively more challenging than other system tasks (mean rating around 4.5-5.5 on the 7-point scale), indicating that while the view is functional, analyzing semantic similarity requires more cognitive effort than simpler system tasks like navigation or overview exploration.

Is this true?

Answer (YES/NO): YES